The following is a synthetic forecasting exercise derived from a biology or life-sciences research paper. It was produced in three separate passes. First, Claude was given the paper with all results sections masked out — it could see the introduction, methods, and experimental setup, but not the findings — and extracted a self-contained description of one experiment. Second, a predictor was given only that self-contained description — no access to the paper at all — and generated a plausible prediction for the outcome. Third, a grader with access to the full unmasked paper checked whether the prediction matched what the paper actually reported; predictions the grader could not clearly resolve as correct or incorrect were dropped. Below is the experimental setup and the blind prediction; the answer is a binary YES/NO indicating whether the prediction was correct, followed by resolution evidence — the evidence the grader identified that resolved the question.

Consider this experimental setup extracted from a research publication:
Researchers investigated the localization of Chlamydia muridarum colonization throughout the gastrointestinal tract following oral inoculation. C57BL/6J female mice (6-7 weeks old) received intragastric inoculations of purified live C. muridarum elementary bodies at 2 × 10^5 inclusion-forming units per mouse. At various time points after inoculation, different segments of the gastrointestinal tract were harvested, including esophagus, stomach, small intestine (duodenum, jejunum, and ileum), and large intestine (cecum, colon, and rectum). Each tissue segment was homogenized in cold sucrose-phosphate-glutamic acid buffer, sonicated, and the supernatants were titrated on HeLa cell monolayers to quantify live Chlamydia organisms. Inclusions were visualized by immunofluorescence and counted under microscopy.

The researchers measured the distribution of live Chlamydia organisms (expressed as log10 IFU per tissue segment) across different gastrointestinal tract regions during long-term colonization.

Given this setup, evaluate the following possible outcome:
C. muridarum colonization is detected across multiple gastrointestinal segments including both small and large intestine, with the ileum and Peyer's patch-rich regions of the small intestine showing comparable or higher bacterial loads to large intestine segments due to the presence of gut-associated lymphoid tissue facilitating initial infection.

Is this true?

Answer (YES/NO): NO